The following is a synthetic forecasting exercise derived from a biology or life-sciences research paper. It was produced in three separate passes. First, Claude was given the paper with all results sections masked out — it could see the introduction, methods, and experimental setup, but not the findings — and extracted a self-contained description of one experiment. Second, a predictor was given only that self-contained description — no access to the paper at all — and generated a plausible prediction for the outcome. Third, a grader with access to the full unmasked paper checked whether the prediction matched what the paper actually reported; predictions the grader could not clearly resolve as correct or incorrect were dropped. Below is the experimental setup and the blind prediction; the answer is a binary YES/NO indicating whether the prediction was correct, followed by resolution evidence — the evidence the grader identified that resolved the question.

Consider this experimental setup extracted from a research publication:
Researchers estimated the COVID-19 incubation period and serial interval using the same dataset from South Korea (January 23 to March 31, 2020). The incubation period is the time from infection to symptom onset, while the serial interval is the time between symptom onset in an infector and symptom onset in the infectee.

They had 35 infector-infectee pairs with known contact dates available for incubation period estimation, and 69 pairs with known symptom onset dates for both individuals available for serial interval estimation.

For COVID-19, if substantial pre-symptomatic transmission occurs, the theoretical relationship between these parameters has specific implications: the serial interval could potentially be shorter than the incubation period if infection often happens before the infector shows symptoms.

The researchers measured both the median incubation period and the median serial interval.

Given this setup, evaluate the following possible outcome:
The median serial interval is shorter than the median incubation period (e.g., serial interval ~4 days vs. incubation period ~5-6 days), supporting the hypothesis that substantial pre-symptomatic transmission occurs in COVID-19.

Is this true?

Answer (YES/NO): NO